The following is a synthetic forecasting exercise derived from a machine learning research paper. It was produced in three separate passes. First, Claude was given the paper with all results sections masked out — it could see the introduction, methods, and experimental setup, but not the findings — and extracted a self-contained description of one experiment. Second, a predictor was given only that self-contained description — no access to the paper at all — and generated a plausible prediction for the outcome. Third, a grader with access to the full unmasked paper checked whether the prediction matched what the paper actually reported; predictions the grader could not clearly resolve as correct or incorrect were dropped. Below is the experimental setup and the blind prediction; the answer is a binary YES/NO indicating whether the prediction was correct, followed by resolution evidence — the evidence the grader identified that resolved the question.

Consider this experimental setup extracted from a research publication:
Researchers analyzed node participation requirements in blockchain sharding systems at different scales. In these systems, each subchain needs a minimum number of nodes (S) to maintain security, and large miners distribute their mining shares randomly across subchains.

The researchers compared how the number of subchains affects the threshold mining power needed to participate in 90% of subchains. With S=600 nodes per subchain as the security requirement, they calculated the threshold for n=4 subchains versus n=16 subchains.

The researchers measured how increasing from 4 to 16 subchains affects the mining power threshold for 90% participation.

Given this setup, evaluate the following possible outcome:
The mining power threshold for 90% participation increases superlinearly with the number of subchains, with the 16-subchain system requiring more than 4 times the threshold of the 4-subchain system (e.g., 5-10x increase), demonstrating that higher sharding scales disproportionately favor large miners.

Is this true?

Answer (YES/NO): NO